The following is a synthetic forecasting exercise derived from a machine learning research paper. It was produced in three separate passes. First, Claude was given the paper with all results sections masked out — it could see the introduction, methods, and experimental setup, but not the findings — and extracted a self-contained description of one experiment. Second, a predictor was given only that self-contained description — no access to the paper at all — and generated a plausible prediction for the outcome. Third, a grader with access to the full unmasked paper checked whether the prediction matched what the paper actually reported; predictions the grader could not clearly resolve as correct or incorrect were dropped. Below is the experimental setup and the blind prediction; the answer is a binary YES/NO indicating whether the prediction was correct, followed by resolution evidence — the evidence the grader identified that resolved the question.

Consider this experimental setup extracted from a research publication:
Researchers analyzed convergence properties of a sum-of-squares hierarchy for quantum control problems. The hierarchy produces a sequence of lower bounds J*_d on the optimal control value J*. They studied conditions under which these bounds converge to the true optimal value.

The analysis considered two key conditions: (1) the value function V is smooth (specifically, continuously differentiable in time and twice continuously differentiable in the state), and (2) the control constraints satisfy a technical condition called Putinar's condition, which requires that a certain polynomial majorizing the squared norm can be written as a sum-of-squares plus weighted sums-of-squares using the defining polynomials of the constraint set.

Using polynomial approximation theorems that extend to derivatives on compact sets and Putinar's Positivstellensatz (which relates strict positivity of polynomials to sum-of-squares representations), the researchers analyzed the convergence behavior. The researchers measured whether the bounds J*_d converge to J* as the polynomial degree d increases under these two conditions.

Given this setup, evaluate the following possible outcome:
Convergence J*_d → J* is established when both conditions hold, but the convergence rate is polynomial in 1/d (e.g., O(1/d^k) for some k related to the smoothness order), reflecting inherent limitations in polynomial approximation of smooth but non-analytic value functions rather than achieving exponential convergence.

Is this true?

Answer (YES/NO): NO